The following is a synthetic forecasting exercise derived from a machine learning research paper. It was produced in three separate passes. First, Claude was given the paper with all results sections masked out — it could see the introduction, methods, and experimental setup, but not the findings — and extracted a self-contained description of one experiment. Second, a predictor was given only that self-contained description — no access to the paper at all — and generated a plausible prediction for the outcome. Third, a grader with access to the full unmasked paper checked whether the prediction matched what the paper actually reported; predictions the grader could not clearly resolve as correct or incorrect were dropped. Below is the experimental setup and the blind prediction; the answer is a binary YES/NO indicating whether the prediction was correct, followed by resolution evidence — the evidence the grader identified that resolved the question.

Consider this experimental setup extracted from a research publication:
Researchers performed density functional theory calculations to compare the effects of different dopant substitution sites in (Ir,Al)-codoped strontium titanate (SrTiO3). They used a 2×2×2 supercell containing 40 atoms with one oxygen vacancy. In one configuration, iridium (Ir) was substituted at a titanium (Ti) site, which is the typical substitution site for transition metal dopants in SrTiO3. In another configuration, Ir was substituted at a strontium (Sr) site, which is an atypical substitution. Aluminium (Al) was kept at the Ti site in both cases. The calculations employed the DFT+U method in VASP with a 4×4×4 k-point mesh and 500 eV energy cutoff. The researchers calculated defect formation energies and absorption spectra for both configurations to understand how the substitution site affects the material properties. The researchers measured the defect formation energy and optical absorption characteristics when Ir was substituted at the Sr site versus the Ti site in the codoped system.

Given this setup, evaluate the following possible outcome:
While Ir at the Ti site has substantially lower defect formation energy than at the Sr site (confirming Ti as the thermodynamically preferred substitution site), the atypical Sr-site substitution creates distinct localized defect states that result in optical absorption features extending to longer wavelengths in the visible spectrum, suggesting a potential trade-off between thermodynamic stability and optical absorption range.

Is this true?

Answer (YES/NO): NO